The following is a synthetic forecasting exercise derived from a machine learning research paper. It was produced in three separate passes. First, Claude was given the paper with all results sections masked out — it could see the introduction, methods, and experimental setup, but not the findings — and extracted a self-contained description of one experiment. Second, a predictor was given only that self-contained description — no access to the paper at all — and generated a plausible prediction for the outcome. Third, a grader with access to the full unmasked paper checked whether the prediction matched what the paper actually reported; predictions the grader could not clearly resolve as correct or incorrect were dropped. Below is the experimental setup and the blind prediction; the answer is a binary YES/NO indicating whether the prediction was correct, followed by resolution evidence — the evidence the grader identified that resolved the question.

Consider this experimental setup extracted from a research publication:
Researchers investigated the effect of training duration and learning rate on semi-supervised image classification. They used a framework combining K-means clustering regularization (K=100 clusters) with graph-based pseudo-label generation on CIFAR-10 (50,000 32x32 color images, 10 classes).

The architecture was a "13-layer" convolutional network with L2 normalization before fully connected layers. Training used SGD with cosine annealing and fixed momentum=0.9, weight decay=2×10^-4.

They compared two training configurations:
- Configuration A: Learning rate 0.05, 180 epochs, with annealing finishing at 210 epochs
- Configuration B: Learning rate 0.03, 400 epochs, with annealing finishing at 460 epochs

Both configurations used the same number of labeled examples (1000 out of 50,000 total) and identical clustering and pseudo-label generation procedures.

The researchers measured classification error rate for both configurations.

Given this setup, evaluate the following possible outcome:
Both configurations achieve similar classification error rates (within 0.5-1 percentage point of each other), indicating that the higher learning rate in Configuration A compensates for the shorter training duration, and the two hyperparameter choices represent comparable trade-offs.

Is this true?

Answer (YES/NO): YES